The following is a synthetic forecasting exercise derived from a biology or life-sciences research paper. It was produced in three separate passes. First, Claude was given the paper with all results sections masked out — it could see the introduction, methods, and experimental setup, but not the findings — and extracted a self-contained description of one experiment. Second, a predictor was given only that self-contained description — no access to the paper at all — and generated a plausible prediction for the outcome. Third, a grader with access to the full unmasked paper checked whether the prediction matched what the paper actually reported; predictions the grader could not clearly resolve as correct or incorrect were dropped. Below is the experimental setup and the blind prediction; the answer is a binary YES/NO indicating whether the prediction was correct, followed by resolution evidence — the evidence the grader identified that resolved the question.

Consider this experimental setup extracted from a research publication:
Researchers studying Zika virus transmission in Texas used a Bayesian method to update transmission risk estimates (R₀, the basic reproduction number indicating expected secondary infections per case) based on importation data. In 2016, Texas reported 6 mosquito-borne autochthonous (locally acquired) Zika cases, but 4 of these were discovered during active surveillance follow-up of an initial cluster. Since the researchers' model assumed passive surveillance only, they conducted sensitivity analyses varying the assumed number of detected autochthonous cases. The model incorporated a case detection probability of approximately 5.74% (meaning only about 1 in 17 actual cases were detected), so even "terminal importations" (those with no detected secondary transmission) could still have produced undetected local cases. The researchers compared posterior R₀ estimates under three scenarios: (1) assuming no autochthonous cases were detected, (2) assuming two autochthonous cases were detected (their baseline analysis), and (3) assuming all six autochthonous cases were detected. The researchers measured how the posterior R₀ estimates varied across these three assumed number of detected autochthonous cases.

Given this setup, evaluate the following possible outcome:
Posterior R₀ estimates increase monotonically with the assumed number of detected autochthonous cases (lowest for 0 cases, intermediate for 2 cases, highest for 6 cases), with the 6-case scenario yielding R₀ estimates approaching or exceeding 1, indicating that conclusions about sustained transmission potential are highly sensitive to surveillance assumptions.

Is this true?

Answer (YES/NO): YES